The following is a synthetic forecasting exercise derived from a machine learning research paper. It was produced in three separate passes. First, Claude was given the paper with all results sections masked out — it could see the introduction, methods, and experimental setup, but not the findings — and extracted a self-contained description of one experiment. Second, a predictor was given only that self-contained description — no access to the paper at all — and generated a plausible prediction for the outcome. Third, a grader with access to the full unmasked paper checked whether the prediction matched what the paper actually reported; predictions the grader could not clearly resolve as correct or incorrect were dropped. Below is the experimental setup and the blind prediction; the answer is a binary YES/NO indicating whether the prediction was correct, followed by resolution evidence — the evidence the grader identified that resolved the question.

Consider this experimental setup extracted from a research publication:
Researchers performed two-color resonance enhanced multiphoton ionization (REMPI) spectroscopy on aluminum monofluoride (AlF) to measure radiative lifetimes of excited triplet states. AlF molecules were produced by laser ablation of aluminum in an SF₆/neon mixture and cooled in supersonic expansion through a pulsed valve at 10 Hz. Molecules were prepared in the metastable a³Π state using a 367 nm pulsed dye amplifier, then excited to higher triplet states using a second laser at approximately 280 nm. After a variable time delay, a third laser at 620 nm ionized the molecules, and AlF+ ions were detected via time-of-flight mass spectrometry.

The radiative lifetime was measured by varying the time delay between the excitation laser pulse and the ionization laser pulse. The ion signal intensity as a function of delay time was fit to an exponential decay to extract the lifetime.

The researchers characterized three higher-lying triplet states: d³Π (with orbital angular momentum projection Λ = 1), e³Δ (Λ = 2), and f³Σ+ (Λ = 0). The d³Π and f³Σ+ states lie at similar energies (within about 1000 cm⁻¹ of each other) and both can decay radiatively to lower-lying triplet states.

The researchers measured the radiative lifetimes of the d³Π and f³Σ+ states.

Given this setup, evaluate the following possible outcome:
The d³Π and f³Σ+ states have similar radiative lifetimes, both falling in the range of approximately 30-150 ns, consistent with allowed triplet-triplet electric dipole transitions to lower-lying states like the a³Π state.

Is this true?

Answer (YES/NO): YES